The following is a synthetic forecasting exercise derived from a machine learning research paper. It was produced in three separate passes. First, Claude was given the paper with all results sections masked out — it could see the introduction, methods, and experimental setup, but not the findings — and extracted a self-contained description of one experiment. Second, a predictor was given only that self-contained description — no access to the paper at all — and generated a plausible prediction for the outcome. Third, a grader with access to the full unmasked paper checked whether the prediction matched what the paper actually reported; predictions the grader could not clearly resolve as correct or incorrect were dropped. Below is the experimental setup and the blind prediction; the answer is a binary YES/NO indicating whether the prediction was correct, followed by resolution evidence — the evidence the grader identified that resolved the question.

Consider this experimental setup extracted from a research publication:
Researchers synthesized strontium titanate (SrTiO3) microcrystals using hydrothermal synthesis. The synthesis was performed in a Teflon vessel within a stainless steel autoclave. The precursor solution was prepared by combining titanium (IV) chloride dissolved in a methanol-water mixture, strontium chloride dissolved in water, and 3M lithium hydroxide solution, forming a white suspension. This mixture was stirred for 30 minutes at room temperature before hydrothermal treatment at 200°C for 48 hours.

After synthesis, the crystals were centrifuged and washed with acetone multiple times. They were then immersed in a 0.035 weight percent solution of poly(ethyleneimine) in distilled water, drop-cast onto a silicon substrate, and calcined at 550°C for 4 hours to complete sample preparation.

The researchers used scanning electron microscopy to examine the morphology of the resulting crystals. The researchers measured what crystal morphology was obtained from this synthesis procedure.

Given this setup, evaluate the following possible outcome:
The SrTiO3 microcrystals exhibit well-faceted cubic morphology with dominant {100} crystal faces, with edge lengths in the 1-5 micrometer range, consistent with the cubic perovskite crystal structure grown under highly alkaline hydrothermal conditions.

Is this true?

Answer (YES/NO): NO